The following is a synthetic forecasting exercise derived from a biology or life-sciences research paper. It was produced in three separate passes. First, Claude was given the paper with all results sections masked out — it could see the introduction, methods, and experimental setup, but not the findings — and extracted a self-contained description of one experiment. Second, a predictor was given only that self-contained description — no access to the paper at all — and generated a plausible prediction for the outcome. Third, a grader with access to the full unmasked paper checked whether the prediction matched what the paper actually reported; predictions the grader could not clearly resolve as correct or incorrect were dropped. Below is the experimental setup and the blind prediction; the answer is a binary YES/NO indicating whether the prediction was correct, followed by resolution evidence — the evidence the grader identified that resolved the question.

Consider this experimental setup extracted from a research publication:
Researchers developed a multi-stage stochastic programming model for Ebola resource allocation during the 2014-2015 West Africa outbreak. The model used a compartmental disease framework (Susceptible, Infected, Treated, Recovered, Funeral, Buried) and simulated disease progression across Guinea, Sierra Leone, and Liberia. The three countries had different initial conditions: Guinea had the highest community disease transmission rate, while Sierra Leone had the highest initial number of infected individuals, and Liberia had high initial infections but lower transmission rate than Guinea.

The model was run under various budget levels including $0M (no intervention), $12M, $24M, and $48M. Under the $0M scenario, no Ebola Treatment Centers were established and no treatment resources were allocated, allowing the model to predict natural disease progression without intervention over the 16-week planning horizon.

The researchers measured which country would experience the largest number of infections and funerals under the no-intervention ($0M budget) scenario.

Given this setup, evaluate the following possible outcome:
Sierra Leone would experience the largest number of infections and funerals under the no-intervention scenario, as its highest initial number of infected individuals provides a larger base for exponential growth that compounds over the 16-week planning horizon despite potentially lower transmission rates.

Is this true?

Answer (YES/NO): YES